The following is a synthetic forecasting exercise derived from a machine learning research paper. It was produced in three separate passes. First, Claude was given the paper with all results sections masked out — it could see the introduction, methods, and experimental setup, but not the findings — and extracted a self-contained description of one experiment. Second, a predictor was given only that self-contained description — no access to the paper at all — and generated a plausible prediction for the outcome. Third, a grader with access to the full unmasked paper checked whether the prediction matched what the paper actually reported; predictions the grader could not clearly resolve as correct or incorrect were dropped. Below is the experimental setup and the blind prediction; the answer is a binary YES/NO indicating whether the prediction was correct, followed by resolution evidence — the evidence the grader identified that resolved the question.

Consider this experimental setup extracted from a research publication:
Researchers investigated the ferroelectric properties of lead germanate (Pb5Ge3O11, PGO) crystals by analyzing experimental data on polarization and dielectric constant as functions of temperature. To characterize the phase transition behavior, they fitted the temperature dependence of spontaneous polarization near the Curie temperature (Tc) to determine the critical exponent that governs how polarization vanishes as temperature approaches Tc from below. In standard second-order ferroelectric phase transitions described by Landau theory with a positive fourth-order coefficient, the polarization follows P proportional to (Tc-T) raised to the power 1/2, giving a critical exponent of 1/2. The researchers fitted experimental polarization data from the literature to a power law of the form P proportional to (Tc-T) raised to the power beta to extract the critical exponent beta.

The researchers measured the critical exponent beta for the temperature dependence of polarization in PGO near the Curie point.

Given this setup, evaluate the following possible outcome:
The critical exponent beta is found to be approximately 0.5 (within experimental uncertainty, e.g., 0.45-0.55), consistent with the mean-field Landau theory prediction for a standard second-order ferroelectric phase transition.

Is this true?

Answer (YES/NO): NO